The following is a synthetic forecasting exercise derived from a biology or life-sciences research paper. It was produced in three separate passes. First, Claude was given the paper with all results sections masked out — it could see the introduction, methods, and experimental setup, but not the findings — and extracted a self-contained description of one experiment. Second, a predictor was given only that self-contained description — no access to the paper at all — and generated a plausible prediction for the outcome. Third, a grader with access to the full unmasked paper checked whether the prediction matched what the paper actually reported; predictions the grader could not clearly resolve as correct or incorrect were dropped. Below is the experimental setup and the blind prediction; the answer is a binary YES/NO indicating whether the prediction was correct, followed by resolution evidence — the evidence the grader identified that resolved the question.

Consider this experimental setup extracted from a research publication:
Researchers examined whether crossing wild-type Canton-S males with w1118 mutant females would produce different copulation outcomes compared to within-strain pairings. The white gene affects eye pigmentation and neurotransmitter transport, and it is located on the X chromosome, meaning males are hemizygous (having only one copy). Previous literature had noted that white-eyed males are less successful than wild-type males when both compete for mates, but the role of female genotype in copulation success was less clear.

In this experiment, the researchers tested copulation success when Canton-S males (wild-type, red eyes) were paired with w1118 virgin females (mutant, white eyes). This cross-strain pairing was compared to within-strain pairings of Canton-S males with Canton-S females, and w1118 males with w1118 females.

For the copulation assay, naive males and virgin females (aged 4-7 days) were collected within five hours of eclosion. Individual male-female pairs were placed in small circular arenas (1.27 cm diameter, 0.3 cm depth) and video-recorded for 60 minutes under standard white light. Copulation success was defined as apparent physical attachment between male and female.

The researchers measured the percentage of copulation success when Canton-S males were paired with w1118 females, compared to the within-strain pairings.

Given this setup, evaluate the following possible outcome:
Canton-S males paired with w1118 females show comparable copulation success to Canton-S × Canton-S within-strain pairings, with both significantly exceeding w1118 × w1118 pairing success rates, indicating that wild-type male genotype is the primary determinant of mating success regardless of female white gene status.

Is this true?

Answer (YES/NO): YES